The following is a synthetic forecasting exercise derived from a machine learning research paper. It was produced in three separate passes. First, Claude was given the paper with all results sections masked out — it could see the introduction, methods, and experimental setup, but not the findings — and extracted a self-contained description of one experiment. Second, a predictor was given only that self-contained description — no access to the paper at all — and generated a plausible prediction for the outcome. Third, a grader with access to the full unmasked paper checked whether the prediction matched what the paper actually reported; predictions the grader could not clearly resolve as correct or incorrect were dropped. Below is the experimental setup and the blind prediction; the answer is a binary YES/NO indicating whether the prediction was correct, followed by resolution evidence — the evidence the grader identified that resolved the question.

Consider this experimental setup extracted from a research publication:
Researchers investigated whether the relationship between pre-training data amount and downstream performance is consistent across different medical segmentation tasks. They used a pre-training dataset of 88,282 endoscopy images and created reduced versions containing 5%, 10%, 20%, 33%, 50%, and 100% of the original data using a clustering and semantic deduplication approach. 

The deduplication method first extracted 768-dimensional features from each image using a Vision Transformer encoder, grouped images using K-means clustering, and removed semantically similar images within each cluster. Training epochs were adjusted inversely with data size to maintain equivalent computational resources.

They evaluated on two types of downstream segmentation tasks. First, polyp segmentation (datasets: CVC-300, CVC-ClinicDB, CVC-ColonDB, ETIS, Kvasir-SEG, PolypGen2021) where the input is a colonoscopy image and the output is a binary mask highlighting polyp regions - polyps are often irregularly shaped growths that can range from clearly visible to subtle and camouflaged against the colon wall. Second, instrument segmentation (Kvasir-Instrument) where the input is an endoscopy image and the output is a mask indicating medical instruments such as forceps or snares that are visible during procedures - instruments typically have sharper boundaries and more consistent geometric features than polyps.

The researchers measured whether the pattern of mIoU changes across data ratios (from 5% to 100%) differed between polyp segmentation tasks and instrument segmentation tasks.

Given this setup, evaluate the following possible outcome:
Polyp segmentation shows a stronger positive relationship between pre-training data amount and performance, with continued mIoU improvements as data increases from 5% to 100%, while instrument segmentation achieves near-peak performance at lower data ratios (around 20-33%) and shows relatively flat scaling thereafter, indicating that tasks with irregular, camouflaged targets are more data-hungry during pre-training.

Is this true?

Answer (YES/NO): NO